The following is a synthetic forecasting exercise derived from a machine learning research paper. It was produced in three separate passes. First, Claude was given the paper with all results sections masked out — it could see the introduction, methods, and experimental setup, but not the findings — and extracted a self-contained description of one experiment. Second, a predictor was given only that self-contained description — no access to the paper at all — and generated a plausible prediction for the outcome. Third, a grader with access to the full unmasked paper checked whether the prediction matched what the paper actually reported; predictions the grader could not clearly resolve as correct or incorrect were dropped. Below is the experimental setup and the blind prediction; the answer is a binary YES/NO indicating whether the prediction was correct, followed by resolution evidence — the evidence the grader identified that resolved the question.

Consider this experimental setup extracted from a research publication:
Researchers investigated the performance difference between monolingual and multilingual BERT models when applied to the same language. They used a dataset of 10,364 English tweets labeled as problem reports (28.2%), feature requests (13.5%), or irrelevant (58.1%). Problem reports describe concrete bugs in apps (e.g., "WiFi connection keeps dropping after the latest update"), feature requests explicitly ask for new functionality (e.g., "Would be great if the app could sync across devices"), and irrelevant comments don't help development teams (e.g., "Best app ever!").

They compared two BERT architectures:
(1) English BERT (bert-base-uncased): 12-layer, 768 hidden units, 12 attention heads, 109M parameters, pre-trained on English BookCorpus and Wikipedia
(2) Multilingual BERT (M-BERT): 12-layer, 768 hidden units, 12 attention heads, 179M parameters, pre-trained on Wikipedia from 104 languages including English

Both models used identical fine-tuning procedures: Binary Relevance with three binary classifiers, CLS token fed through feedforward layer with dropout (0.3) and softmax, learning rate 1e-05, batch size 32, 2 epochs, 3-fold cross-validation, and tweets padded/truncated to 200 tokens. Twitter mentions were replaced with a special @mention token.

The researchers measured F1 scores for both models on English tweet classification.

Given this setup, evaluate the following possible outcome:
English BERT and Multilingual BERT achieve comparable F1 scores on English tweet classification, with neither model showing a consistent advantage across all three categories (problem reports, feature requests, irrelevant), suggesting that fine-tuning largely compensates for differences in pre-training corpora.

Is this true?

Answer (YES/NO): NO